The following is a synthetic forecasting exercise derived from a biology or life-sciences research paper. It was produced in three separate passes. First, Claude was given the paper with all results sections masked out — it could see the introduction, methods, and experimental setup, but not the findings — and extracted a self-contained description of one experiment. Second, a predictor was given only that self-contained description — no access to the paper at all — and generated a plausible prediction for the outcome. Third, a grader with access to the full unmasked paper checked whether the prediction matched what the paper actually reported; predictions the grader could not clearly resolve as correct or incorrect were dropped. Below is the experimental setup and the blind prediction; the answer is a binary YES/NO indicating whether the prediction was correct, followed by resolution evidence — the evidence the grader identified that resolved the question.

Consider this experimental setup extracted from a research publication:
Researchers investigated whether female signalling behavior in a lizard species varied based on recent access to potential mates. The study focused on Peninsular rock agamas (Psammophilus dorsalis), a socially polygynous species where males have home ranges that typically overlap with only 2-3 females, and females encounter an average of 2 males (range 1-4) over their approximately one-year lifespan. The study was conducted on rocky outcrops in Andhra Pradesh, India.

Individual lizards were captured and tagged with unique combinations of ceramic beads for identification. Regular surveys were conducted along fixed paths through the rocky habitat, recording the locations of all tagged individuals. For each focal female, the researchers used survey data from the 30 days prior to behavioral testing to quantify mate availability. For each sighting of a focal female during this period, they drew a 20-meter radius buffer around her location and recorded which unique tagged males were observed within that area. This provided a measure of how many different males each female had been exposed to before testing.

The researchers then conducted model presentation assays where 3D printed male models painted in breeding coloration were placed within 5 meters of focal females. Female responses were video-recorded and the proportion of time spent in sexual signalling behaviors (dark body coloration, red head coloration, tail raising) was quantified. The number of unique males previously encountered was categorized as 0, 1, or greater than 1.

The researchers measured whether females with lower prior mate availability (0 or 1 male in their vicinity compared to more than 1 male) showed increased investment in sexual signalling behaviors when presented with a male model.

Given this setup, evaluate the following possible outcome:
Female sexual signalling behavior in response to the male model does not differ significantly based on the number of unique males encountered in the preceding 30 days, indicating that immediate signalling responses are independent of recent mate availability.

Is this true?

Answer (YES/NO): YES